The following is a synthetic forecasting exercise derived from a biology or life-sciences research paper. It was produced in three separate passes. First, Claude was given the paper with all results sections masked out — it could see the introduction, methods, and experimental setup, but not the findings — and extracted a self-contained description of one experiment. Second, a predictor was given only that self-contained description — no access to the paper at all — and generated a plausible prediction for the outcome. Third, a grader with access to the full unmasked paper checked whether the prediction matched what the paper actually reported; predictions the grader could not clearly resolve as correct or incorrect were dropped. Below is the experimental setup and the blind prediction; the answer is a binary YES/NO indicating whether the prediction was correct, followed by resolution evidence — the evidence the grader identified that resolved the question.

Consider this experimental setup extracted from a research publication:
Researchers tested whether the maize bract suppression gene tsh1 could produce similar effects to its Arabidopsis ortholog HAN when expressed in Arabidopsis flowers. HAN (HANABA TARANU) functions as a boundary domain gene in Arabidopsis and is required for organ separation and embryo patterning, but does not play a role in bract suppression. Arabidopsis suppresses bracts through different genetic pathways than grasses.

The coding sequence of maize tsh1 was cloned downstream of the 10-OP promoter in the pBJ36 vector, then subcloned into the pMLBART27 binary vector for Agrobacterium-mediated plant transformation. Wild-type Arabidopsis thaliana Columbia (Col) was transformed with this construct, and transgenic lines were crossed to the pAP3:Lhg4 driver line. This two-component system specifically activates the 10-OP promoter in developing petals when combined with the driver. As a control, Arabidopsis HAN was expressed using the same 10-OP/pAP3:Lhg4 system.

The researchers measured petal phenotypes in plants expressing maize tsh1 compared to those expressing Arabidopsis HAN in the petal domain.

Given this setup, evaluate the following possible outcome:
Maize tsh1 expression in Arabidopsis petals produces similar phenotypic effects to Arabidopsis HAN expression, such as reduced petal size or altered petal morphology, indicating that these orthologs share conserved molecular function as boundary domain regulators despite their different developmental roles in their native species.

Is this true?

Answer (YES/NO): YES